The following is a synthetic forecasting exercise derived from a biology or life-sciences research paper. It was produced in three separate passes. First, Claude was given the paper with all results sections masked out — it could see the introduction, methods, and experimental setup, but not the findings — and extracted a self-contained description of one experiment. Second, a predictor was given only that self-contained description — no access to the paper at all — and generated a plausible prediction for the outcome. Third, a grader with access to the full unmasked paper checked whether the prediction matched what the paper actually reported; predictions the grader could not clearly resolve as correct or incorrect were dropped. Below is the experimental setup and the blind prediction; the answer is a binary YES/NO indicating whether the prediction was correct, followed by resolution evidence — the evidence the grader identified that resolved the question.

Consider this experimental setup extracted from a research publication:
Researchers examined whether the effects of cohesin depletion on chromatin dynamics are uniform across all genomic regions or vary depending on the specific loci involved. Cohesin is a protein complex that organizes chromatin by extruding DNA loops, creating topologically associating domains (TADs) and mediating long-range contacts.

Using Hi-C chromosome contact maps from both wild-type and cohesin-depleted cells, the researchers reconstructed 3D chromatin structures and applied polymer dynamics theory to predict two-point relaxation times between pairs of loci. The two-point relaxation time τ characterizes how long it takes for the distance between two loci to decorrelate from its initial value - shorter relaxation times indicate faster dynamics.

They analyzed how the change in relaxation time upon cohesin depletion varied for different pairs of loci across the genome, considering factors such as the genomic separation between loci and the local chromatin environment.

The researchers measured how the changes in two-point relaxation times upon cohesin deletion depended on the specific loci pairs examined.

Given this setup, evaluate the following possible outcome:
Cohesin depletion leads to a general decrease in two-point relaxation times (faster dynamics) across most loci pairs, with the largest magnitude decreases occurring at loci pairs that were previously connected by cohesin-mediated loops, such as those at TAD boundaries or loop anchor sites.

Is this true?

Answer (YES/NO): NO